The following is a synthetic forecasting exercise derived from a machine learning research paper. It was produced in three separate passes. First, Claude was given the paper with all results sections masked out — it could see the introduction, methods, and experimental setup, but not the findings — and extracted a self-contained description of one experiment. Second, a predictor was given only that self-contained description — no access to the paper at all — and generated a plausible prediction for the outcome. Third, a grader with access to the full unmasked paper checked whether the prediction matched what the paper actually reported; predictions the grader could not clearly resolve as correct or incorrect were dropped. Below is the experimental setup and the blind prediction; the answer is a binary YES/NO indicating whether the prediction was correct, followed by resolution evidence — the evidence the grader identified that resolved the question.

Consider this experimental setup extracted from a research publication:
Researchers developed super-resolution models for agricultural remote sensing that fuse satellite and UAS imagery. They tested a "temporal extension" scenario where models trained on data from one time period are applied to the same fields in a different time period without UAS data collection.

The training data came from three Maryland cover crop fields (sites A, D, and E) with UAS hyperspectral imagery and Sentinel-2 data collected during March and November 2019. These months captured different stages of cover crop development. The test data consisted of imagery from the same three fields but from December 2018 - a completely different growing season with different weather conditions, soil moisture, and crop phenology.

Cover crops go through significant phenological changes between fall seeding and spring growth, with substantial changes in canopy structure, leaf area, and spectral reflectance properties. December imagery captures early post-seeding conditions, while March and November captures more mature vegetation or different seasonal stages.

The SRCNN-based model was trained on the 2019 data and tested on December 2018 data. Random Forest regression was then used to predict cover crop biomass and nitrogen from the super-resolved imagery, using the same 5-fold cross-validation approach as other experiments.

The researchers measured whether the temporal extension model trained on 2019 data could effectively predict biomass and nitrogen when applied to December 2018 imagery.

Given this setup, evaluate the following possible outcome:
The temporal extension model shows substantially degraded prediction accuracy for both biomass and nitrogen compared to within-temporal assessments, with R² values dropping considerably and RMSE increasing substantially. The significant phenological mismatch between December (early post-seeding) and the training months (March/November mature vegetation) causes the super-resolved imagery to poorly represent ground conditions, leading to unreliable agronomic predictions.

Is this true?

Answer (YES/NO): YES